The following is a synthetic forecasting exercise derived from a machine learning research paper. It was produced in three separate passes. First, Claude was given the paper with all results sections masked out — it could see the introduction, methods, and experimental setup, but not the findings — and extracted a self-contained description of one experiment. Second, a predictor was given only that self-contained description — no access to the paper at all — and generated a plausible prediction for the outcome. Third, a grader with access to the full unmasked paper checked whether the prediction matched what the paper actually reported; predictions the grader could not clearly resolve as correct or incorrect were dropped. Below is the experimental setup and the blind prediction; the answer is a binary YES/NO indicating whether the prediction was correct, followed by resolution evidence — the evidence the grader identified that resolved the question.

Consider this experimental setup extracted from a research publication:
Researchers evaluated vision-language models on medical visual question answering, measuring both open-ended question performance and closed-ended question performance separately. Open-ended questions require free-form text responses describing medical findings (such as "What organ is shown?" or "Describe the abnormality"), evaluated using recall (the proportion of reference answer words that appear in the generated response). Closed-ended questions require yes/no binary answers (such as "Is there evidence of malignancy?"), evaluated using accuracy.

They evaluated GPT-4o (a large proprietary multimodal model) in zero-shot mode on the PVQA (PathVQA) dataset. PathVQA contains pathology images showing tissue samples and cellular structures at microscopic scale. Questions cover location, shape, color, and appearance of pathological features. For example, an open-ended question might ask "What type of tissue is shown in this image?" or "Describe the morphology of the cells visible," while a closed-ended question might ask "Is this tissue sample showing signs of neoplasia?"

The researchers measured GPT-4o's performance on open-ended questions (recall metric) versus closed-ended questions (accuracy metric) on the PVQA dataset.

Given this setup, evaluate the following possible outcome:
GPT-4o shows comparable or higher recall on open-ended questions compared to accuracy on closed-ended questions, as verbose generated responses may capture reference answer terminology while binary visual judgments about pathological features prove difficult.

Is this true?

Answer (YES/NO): NO